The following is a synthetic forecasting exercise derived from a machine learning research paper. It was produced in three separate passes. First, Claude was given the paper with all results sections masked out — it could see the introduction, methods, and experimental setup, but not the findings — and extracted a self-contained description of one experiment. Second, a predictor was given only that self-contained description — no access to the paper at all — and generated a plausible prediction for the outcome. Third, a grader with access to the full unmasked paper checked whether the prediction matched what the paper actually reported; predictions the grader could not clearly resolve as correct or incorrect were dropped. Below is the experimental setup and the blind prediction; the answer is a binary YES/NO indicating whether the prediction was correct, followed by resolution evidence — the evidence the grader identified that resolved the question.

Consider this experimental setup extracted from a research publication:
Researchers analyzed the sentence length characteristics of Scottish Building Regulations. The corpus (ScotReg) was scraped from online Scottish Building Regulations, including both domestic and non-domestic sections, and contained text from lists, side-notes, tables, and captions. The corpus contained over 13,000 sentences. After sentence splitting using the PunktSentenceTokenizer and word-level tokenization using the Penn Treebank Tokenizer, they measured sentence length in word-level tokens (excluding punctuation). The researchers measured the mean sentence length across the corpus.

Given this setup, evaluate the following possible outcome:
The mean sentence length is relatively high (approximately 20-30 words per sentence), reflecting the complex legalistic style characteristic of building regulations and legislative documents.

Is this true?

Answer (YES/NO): YES